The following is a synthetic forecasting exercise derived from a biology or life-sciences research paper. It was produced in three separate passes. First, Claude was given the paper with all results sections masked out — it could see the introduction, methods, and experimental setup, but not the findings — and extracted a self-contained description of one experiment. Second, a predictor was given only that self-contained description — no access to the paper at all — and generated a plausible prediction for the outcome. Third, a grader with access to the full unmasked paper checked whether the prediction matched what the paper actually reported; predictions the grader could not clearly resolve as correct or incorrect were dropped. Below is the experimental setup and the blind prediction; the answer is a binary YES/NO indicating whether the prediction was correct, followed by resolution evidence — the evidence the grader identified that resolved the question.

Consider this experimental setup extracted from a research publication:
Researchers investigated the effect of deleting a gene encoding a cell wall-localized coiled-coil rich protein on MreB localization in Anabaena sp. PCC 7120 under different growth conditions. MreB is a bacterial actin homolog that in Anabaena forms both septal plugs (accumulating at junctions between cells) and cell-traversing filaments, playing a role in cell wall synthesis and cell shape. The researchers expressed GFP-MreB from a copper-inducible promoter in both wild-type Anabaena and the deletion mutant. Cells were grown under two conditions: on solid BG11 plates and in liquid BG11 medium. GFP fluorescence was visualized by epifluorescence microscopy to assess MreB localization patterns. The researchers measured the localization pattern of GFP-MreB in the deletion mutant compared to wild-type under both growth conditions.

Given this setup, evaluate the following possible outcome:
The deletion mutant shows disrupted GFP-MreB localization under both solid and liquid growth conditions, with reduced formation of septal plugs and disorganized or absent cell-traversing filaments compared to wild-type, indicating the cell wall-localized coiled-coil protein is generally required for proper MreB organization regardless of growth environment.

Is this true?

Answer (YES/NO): NO